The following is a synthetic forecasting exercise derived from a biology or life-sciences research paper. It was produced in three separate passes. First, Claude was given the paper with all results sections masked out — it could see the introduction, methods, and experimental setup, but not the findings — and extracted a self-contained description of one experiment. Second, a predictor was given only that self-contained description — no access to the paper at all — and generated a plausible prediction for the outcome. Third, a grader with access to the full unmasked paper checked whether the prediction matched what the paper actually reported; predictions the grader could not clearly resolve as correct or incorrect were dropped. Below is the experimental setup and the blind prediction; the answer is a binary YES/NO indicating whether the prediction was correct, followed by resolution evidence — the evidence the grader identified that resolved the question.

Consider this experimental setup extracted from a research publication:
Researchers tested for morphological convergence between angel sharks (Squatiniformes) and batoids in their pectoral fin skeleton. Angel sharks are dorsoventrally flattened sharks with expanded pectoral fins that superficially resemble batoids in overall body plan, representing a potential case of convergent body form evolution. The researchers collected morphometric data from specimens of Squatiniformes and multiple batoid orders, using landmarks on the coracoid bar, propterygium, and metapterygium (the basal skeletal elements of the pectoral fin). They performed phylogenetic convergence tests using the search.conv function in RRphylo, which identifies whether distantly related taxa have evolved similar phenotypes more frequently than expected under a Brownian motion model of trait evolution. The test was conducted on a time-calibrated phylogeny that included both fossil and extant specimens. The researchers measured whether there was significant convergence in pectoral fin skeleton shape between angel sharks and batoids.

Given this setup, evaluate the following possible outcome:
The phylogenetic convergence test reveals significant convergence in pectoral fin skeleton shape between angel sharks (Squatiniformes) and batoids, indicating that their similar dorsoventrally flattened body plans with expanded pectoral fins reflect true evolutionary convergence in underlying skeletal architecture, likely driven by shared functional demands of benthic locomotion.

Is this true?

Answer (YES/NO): NO